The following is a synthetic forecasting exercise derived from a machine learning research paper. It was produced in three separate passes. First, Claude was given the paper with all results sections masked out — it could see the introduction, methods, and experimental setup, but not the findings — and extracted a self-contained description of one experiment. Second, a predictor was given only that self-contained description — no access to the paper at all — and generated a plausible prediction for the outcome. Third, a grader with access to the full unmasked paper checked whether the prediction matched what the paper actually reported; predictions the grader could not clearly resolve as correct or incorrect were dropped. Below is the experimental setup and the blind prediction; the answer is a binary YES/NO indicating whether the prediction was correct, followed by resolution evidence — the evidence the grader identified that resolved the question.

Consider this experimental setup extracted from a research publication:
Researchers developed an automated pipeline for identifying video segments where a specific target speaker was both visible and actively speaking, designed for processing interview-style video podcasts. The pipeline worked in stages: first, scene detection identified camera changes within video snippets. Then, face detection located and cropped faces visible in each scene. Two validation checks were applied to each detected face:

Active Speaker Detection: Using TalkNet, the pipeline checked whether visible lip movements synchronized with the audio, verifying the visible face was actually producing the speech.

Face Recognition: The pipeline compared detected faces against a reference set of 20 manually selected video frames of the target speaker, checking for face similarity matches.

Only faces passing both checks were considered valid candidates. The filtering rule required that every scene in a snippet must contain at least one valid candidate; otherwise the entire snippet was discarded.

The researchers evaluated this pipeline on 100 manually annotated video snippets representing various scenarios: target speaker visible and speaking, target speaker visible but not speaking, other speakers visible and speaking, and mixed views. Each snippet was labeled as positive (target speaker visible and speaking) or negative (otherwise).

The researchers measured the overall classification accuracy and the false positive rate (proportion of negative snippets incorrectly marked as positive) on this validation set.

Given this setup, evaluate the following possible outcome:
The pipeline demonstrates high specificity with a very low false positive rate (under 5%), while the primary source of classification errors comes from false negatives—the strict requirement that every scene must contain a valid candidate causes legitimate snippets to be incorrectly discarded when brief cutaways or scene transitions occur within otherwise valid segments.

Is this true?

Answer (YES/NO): YES